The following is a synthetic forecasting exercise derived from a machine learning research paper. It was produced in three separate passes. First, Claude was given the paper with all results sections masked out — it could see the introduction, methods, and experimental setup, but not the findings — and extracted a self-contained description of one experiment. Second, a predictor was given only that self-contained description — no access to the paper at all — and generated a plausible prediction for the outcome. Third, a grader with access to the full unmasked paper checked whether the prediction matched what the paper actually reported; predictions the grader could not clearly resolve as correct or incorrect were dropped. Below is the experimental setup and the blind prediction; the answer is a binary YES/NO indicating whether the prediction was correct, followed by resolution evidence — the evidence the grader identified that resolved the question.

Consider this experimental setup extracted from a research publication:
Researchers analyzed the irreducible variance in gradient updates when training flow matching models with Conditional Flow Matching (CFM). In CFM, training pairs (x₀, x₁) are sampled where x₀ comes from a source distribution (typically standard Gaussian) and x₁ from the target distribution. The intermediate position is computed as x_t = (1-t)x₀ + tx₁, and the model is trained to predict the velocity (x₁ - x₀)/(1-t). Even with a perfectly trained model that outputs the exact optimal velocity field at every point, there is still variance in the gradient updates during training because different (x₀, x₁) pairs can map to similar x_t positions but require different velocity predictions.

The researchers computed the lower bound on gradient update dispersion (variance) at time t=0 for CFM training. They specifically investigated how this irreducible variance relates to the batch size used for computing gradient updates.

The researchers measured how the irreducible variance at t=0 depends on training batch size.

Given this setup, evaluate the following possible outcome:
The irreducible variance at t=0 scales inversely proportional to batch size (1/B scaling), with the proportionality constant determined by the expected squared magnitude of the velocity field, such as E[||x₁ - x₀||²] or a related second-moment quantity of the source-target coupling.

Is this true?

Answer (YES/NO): NO